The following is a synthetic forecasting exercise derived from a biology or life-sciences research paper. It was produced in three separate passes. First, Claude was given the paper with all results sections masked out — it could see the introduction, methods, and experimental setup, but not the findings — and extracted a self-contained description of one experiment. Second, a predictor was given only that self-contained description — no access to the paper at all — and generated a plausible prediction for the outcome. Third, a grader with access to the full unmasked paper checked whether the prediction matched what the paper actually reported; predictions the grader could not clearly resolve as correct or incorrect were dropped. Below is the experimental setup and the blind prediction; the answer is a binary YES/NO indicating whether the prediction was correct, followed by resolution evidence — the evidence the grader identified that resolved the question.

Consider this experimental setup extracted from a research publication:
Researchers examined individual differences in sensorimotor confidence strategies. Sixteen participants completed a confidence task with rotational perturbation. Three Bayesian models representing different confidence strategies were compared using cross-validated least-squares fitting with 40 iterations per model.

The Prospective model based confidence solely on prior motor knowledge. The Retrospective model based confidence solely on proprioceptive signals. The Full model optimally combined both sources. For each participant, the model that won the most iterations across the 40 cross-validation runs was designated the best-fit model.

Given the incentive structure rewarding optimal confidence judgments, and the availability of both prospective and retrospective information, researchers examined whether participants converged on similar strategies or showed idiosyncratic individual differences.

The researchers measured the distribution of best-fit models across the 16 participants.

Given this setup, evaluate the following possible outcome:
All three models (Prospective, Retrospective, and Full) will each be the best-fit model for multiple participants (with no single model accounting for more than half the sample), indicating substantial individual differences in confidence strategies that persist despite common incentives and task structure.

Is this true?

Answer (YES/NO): NO